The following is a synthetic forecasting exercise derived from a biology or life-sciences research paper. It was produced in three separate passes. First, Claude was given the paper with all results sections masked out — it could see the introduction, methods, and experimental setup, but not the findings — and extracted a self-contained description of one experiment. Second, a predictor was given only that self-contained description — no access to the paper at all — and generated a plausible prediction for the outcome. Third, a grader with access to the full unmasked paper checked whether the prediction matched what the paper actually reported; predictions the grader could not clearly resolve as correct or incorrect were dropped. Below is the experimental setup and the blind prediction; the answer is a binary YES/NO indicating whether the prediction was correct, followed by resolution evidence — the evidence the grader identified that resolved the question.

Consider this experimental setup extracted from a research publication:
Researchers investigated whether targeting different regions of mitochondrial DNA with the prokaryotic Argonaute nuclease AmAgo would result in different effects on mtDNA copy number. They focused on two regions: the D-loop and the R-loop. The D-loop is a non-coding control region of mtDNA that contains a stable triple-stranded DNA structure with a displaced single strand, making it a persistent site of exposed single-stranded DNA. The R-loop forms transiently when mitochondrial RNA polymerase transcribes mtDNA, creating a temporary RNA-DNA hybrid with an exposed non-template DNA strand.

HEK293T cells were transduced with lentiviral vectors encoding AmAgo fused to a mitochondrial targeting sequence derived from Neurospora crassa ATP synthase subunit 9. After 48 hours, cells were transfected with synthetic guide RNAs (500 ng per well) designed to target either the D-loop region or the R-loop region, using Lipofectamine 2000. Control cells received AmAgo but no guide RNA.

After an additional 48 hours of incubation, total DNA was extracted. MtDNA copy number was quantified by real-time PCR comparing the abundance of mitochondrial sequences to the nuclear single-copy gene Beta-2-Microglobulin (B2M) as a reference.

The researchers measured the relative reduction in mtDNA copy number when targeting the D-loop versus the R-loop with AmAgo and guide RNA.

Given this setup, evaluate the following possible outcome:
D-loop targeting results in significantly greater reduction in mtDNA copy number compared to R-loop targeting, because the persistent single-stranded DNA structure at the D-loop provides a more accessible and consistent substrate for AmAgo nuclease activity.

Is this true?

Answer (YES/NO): NO